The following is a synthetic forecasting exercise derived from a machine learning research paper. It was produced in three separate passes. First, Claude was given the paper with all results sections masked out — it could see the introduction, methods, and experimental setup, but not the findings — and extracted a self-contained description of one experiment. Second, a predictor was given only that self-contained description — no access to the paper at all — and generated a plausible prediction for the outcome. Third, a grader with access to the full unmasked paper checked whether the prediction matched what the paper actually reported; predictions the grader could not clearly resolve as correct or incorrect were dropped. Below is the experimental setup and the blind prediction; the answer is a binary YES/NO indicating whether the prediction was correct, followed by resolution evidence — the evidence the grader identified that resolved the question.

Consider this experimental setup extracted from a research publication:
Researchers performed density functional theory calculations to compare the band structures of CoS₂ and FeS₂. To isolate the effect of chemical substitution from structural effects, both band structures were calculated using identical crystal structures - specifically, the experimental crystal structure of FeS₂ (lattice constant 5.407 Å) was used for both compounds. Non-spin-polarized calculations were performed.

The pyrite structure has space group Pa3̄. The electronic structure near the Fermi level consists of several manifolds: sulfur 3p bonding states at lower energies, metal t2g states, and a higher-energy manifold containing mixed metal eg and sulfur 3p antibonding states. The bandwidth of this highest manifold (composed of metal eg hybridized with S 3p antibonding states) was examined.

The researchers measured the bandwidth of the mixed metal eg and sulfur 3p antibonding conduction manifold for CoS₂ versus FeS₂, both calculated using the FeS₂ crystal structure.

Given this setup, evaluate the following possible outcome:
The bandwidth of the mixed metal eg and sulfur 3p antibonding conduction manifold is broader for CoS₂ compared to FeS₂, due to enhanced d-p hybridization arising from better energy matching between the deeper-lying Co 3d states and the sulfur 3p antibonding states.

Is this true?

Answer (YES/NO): NO